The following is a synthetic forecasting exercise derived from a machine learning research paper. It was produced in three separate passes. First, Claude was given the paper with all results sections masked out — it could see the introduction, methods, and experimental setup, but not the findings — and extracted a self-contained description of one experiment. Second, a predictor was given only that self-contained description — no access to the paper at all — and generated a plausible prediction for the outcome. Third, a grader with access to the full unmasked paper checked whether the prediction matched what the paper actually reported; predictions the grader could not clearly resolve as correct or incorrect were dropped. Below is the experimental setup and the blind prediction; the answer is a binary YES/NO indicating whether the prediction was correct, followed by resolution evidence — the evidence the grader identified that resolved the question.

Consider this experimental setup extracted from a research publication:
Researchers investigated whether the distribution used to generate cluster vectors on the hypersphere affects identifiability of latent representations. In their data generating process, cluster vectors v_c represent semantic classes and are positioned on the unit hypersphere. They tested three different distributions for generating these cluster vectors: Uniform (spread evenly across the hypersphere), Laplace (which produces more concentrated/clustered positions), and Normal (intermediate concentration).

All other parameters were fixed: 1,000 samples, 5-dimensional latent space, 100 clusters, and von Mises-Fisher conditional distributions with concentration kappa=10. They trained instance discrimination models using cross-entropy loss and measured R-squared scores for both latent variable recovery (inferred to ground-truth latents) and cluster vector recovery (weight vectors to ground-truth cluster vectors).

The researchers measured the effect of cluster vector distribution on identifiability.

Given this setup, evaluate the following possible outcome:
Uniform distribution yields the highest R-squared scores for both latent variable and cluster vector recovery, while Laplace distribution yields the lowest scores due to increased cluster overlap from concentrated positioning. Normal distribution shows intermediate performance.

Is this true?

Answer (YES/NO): NO